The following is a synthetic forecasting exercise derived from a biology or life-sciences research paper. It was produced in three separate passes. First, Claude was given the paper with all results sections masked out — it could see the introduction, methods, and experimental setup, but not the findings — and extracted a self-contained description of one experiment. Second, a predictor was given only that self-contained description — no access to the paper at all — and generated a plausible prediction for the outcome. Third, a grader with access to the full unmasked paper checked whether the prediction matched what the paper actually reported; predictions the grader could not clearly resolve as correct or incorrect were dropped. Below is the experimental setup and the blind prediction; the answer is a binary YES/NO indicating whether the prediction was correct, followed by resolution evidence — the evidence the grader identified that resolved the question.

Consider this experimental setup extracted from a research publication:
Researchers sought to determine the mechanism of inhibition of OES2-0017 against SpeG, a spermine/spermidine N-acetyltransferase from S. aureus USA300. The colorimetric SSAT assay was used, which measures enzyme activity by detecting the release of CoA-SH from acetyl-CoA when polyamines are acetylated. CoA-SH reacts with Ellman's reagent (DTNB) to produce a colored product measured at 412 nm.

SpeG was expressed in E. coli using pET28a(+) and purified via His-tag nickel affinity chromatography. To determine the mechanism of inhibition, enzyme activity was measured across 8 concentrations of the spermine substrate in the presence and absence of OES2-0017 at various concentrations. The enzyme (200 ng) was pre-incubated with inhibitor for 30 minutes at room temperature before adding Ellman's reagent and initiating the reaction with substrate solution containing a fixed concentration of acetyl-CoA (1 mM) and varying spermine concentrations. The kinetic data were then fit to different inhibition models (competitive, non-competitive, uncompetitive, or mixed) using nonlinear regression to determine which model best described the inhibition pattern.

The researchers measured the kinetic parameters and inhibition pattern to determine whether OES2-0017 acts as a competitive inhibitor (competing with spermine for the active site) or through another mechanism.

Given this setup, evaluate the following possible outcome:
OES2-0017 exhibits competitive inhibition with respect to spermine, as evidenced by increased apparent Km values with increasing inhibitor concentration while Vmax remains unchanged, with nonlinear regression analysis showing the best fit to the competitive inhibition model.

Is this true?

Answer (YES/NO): YES